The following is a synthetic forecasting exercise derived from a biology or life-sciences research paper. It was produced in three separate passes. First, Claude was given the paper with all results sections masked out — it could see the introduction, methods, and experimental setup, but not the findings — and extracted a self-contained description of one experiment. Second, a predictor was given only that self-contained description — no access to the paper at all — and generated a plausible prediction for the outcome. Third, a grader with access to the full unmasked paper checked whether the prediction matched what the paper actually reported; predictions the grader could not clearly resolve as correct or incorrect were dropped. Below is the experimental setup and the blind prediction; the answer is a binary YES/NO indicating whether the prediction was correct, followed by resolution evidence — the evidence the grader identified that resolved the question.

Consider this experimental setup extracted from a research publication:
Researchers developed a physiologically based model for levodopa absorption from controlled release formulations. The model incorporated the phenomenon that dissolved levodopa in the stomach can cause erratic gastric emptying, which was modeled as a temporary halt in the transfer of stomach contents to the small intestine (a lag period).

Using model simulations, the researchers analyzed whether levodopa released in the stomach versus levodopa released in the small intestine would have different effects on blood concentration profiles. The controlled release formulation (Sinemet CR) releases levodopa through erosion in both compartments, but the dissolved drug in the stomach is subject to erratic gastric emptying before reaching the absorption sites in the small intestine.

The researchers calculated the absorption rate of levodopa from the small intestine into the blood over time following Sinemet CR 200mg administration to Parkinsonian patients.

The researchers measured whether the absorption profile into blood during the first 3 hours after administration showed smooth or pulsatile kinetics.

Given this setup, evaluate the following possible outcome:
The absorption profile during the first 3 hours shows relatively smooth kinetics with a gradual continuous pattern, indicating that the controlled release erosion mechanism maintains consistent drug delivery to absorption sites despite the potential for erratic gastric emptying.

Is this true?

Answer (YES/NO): NO